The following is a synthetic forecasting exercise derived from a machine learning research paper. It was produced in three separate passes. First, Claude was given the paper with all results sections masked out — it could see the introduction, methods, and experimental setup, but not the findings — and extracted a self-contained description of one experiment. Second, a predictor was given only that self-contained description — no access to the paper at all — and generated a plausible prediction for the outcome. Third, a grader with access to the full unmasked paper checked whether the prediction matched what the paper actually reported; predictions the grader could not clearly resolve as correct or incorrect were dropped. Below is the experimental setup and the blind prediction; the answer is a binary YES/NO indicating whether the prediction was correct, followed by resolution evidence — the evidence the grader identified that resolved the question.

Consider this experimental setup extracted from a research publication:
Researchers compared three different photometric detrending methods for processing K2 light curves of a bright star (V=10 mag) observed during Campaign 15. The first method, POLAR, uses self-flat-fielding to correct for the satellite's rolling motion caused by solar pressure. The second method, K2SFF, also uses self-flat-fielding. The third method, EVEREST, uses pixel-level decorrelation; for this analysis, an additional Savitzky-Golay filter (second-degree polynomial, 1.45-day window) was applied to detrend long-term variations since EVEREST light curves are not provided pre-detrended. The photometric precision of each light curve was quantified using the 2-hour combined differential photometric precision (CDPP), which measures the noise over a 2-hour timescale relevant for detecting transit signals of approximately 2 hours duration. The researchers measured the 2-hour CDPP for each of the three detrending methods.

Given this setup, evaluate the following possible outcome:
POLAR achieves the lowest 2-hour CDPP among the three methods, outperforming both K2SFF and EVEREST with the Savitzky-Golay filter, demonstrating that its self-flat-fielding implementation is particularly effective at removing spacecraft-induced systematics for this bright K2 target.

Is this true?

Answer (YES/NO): NO